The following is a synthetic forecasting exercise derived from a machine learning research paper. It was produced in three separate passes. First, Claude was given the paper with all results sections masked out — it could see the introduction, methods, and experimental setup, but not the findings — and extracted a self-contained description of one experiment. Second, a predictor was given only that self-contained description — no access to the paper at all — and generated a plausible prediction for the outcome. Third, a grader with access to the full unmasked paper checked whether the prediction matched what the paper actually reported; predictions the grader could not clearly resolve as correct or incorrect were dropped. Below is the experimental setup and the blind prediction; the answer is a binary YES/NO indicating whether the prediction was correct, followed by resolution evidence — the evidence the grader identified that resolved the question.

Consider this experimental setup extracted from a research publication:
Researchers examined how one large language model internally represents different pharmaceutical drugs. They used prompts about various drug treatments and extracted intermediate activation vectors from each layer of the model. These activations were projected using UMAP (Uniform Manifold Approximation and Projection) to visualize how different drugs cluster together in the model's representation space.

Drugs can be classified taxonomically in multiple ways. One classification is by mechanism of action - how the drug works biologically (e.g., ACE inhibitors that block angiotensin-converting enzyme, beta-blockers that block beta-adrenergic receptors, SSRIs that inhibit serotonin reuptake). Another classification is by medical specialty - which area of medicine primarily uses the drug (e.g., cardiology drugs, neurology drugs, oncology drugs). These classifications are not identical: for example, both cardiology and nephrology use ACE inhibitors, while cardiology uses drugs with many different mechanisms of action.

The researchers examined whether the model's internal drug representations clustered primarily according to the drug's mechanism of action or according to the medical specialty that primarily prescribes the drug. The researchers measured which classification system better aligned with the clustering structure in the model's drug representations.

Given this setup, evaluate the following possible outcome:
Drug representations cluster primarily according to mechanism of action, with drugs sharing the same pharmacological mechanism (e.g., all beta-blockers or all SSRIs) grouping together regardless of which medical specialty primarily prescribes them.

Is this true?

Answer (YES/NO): NO